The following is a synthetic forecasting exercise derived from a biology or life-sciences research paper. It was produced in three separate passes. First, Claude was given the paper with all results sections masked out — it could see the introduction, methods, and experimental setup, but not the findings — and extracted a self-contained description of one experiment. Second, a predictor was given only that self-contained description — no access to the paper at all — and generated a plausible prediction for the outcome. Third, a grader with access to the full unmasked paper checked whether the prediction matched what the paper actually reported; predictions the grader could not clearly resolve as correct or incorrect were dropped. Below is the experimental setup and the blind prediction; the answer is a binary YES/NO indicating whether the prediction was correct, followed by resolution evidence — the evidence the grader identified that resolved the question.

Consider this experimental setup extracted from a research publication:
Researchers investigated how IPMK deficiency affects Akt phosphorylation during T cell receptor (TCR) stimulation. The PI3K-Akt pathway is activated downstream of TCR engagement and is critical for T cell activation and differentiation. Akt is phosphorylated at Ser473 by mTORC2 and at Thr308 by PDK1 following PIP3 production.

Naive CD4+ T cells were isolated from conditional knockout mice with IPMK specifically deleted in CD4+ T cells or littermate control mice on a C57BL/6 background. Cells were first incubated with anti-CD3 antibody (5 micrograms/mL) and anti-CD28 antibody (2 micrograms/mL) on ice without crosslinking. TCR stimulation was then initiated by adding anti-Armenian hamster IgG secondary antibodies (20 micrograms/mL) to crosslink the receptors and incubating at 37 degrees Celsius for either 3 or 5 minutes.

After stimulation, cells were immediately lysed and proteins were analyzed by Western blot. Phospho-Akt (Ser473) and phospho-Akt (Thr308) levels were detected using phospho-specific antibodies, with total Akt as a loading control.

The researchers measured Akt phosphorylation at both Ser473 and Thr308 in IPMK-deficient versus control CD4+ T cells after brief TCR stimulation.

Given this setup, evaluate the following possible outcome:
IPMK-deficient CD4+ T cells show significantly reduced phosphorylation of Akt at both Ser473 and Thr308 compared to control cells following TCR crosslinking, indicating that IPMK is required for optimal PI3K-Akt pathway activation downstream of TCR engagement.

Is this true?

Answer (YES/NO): YES